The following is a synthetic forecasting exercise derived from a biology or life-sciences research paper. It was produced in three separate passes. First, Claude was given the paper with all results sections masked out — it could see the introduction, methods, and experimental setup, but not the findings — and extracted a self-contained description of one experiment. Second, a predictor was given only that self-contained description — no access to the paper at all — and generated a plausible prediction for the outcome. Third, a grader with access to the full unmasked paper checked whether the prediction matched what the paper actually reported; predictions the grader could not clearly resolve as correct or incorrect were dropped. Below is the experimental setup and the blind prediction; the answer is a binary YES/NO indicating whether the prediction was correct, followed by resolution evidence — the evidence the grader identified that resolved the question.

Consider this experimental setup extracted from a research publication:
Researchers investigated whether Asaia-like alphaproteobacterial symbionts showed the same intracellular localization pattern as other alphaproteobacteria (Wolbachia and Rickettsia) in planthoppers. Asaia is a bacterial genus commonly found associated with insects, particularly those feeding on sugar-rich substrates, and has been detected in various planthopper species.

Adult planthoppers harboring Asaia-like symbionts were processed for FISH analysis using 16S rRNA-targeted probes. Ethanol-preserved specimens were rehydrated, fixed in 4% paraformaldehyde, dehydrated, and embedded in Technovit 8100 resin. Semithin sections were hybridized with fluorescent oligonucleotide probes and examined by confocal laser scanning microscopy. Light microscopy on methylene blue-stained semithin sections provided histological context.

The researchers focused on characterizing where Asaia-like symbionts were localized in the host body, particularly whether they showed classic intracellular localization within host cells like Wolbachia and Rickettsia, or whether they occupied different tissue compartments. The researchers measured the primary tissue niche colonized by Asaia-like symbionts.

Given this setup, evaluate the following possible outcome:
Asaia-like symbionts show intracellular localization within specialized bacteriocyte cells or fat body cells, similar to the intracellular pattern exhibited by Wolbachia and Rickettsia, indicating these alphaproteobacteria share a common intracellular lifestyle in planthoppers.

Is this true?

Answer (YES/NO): NO